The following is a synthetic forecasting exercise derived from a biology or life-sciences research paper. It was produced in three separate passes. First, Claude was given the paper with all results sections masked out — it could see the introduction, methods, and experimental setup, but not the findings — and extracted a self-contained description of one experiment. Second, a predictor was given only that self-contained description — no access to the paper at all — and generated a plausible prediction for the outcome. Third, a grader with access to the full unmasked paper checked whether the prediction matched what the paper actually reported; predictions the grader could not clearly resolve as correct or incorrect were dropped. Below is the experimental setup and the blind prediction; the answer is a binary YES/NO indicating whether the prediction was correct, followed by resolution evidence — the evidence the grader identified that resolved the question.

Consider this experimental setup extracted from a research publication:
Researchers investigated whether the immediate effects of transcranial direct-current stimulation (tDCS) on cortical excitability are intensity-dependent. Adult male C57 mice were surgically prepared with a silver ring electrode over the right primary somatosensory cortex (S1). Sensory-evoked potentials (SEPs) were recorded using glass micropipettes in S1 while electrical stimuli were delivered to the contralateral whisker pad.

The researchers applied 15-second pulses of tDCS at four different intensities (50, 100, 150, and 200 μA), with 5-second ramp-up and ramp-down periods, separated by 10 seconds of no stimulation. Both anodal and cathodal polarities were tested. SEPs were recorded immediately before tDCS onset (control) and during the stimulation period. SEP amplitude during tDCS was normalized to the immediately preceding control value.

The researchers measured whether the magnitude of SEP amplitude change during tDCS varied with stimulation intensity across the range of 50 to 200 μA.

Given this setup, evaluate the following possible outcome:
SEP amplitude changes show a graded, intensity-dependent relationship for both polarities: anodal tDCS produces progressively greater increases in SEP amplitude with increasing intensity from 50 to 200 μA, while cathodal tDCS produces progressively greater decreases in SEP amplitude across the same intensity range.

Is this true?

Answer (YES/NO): YES